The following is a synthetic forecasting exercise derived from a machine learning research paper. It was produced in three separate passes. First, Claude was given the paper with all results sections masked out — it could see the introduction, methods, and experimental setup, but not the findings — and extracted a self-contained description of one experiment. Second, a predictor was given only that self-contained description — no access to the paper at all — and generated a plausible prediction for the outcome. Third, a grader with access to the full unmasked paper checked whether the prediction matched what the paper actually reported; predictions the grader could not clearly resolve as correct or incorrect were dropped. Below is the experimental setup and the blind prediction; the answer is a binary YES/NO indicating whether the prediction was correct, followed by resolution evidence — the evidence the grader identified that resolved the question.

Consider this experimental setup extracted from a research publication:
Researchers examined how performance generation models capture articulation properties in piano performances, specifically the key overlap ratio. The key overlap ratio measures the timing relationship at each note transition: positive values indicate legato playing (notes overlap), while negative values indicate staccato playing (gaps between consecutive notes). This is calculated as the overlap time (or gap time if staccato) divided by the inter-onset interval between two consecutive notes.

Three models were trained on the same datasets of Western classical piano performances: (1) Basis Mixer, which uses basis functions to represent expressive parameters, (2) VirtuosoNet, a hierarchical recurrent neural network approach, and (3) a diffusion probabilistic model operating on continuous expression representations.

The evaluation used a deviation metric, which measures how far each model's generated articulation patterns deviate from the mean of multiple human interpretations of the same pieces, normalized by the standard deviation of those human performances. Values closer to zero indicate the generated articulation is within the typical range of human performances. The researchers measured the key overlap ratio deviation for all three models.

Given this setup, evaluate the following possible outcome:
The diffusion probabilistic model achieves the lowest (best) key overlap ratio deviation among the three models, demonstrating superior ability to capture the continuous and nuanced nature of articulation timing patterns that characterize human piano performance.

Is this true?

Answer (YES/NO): NO